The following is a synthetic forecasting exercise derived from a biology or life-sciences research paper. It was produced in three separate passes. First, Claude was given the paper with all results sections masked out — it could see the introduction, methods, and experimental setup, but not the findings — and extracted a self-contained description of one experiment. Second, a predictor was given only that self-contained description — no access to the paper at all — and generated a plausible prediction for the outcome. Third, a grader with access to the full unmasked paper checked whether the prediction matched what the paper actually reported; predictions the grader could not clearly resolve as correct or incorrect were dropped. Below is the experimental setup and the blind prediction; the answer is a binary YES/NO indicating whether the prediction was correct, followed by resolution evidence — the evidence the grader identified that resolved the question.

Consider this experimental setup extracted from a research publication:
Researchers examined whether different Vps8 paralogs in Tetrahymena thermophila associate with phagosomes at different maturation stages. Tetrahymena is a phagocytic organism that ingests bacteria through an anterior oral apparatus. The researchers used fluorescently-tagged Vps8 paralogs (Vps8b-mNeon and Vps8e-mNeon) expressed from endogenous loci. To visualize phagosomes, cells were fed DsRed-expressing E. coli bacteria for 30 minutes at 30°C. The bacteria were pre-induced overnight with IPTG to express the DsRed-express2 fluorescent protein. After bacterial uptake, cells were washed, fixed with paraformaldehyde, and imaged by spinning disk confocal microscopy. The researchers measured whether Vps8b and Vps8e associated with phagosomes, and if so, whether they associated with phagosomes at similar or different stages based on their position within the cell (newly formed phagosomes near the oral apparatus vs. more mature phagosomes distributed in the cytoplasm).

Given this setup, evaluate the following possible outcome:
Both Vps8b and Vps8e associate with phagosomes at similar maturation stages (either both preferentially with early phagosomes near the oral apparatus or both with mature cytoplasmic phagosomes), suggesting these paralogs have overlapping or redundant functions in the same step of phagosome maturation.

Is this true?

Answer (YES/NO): NO